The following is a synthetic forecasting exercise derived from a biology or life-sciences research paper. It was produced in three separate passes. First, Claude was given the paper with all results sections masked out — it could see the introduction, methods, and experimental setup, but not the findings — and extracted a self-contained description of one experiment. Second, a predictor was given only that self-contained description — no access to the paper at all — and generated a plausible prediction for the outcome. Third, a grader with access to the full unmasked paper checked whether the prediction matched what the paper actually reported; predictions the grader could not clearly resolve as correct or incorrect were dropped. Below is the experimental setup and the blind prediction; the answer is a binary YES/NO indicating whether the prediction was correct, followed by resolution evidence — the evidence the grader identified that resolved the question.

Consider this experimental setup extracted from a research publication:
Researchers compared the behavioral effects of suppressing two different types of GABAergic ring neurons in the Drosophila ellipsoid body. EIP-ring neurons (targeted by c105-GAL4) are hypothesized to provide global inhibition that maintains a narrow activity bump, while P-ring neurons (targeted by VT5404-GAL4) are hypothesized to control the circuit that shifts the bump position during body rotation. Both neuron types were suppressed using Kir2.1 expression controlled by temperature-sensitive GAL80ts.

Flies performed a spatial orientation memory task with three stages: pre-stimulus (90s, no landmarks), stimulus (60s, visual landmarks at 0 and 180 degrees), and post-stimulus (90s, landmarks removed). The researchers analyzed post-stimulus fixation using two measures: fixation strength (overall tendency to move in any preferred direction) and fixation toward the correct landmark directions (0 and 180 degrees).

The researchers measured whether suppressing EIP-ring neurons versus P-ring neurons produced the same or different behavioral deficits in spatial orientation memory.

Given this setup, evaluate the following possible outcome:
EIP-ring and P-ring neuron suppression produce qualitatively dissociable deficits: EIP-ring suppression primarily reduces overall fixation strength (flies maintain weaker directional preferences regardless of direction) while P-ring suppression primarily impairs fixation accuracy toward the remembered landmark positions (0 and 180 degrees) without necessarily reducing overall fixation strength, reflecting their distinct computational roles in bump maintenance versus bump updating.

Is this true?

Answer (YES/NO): NO